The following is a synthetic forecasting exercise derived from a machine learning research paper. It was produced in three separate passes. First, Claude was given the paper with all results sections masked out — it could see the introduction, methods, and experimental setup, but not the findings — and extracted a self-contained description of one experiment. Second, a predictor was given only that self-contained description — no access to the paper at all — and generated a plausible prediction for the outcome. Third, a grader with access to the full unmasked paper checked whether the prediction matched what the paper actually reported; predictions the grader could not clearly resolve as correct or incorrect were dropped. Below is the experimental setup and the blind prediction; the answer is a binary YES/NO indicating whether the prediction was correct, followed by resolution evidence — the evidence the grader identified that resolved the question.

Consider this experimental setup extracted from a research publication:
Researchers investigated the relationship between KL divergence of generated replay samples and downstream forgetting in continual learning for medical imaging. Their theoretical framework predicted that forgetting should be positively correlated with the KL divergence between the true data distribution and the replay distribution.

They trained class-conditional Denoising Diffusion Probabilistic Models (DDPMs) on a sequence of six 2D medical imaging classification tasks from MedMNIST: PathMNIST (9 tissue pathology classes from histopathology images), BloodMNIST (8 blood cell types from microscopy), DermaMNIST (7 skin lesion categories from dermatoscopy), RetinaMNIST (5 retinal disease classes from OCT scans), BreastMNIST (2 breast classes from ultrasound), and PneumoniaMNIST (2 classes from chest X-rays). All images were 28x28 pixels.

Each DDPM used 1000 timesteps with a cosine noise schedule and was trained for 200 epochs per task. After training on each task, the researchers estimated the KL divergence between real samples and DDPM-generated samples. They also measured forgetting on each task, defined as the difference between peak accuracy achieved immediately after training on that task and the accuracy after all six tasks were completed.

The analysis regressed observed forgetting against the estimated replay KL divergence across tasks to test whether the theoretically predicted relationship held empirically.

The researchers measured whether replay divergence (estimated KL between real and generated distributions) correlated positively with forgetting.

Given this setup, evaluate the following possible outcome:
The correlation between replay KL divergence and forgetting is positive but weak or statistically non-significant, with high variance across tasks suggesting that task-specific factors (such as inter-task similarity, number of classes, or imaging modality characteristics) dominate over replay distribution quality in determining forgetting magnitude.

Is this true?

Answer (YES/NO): NO